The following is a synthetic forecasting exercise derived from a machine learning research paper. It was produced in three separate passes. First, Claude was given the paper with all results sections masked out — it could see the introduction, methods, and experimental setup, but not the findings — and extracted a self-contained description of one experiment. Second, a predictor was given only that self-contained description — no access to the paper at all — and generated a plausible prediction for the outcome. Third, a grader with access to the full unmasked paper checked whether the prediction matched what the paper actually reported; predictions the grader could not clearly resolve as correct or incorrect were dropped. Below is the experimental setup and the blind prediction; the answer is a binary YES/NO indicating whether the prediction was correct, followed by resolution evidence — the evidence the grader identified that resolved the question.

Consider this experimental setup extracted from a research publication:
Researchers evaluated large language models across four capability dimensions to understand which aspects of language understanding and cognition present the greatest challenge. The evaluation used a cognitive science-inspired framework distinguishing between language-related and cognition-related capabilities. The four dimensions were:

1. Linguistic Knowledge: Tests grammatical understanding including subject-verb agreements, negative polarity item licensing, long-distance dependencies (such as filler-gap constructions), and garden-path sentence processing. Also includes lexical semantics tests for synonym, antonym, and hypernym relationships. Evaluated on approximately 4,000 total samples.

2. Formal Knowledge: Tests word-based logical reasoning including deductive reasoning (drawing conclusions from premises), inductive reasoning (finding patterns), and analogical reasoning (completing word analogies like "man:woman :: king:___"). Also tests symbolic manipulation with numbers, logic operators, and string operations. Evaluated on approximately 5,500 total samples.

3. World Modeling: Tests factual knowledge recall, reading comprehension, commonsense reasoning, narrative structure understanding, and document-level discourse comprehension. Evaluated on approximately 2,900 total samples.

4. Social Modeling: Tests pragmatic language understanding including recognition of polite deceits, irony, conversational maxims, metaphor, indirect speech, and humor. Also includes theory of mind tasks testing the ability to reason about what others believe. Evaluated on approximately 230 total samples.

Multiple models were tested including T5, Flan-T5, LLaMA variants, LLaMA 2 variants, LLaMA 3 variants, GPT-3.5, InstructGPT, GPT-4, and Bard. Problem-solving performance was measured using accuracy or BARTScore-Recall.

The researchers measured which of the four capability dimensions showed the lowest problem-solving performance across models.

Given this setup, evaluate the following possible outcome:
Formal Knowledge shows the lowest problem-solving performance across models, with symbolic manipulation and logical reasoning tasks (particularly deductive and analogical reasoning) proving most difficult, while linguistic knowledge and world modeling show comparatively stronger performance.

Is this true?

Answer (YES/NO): NO